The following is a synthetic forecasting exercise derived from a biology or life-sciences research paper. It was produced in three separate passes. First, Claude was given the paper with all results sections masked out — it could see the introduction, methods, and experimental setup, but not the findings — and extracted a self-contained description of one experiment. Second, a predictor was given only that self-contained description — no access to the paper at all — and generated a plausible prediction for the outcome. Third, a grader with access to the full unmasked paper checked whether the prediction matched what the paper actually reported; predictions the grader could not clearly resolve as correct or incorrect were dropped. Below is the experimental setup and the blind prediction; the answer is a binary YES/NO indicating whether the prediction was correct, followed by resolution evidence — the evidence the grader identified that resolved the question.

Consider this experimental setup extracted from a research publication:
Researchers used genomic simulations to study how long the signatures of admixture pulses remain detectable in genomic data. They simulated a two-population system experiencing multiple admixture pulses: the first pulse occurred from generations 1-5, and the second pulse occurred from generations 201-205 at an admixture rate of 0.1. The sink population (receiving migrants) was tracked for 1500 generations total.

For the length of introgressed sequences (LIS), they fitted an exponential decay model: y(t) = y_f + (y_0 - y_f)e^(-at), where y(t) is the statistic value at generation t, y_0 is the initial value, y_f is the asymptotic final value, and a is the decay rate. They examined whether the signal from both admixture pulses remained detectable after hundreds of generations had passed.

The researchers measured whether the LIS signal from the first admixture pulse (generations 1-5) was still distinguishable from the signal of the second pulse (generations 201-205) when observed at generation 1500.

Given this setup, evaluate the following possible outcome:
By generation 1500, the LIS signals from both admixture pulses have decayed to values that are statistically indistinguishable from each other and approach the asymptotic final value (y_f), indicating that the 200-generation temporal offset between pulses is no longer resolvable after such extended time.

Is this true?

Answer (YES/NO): YES